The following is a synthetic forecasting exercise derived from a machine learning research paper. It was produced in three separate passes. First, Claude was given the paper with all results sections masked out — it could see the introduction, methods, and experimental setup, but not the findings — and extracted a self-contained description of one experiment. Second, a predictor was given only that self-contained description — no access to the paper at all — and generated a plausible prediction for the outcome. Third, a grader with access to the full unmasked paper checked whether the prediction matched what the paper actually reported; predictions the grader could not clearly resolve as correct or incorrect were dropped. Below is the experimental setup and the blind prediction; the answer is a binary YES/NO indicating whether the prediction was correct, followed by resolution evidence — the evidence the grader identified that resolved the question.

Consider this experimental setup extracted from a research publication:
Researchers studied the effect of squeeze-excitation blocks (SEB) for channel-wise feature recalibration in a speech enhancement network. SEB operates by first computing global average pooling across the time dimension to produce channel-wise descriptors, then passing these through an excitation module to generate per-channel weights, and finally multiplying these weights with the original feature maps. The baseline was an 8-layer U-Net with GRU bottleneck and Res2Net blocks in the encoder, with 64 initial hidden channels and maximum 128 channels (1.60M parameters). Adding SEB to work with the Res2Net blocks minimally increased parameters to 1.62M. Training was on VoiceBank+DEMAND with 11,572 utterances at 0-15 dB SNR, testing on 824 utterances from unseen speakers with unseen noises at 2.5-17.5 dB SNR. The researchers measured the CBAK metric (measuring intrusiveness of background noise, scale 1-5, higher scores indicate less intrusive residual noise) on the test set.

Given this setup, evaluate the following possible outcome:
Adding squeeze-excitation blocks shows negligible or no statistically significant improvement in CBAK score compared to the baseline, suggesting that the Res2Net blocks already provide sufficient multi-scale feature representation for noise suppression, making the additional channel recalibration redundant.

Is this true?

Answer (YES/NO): NO